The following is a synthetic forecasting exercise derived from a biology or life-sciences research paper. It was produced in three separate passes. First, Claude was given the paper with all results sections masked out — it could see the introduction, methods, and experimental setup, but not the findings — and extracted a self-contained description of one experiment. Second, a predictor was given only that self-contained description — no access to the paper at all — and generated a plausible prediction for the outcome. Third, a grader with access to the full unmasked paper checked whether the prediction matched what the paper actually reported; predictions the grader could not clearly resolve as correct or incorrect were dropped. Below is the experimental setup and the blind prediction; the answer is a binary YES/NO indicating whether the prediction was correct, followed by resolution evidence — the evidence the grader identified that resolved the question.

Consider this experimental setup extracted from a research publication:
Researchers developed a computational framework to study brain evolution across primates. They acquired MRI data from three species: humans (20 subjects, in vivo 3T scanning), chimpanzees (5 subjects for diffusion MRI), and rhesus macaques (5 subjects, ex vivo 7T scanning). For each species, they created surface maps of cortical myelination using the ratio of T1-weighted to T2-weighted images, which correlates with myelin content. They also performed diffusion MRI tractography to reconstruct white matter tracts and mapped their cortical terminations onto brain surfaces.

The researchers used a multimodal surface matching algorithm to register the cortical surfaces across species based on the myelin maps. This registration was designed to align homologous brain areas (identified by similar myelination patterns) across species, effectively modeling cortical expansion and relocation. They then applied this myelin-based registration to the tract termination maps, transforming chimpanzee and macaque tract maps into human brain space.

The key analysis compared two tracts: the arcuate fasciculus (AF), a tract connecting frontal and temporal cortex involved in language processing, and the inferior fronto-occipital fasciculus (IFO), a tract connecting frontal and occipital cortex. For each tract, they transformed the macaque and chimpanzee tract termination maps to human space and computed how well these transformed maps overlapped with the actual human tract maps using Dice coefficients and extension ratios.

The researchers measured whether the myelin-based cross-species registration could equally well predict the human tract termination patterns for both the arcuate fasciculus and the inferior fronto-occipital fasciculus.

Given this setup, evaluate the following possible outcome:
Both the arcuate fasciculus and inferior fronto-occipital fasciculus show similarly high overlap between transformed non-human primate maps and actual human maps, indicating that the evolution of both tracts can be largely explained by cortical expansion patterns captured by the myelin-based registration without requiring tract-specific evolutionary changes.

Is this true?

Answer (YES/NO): NO